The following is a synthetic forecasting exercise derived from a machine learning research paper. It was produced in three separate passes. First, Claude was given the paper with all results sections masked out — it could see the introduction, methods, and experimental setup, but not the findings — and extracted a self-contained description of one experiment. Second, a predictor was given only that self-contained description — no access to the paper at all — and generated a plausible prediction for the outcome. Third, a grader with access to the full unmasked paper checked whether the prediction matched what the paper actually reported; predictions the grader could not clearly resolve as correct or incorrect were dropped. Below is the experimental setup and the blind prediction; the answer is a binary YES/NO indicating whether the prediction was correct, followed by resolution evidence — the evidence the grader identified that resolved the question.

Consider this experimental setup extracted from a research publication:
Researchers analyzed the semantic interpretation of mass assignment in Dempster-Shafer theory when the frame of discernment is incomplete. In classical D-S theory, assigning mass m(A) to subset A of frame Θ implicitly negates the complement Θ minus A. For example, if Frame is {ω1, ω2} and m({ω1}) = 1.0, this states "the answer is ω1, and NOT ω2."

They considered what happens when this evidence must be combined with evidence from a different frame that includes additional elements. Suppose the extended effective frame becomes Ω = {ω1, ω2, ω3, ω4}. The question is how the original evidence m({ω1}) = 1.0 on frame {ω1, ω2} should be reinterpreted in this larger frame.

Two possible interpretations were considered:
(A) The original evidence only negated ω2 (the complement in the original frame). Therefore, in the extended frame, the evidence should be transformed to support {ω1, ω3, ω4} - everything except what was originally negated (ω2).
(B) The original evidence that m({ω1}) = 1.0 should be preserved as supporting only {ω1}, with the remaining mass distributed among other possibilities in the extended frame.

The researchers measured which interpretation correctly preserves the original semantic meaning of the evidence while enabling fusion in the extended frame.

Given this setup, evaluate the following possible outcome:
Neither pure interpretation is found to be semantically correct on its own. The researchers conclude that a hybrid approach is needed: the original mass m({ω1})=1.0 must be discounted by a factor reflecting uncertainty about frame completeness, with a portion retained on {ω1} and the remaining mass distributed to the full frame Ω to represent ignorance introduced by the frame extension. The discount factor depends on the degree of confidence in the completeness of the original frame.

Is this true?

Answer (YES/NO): NO